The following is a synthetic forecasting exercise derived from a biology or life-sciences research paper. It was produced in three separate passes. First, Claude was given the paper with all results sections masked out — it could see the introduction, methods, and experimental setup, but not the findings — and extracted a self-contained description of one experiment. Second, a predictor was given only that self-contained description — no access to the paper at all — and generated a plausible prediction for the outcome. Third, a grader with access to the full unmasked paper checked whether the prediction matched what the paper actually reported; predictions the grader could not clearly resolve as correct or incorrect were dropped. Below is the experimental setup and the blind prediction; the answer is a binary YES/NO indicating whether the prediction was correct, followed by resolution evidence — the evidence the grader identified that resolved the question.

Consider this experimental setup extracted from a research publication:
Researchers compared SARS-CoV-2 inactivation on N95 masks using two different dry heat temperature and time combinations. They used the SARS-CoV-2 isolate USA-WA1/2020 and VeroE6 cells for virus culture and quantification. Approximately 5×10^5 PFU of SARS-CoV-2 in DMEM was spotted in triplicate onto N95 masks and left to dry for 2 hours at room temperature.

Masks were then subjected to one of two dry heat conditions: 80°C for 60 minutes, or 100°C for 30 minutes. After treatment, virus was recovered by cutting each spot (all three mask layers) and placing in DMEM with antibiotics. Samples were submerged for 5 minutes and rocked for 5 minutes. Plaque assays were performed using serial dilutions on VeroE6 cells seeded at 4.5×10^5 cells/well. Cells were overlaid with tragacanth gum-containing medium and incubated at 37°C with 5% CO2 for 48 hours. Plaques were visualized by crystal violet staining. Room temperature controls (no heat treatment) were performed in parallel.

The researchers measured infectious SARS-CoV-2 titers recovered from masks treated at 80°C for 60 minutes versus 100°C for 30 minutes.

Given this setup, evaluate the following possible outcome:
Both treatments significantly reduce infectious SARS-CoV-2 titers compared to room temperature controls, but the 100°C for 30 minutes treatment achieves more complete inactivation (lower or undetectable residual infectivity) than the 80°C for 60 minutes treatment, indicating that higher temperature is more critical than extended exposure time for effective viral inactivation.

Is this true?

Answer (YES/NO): YES